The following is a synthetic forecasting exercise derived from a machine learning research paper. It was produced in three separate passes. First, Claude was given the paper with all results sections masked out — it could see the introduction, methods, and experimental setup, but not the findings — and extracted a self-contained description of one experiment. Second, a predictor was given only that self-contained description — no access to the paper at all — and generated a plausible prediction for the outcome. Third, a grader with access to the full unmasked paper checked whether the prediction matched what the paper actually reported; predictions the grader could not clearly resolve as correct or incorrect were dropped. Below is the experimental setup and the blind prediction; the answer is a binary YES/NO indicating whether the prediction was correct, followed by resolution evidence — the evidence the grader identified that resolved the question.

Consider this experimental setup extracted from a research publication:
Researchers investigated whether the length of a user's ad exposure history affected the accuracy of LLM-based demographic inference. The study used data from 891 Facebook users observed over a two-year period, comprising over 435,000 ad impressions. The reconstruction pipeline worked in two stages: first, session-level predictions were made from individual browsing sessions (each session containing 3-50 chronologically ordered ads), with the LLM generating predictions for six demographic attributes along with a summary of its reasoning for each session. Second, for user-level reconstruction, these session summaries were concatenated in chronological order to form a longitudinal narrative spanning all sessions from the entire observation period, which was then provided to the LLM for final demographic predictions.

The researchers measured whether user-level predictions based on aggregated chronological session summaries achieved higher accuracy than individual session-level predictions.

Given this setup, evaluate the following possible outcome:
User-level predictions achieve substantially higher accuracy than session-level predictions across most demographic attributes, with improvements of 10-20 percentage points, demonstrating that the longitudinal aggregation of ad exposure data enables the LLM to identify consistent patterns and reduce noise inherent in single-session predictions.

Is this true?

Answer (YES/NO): NO